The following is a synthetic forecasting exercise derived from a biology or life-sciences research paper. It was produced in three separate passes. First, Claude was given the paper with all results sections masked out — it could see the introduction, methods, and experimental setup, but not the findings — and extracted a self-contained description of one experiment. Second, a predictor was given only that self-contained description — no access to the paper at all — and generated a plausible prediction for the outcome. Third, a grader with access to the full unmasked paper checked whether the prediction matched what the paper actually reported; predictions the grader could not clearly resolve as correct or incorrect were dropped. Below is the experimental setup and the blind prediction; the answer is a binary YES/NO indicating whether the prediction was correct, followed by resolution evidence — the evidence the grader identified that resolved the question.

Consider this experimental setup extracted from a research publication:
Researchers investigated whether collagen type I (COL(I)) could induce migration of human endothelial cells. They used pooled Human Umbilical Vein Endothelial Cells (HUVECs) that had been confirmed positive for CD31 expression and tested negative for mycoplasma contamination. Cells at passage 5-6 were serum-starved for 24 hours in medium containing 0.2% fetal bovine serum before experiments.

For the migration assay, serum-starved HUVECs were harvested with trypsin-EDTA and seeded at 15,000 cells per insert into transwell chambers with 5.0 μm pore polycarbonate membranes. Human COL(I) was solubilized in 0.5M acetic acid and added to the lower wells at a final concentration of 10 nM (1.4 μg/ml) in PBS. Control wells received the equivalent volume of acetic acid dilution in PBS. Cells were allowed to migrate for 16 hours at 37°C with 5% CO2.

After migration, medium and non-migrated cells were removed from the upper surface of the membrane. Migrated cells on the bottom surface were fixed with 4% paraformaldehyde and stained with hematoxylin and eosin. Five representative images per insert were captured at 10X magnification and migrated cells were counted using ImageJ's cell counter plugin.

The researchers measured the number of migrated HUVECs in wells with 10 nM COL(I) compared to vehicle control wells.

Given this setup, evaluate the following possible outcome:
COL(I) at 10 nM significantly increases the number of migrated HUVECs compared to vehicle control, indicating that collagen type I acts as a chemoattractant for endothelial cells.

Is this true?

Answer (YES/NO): YES